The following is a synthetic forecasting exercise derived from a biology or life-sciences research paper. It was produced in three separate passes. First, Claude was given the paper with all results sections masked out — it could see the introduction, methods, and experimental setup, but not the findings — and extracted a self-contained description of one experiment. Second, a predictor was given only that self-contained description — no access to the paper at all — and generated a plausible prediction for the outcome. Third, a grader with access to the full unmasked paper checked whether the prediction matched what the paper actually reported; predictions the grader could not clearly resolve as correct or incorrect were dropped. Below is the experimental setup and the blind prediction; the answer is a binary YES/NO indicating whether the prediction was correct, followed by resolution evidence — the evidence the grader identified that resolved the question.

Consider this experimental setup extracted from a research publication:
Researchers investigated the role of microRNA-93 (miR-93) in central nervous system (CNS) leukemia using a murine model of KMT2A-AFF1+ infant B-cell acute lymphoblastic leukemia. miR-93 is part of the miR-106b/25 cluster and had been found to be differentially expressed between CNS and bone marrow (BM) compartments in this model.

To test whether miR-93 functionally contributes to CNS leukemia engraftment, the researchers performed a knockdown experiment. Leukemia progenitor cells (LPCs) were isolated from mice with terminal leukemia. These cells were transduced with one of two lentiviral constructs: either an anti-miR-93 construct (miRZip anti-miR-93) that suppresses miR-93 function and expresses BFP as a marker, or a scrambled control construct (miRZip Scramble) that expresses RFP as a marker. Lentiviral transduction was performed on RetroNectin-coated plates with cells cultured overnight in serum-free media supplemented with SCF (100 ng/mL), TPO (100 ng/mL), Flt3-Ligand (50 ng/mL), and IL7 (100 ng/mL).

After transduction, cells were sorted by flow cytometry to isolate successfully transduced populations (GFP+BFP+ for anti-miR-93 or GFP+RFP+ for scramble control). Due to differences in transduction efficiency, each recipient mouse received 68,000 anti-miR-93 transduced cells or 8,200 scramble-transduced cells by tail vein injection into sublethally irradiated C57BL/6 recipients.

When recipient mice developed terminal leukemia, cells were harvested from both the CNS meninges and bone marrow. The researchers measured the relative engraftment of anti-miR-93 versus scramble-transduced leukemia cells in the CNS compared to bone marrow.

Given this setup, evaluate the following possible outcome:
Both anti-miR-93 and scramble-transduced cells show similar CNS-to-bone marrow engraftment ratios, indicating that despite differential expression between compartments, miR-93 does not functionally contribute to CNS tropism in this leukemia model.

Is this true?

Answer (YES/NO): NO